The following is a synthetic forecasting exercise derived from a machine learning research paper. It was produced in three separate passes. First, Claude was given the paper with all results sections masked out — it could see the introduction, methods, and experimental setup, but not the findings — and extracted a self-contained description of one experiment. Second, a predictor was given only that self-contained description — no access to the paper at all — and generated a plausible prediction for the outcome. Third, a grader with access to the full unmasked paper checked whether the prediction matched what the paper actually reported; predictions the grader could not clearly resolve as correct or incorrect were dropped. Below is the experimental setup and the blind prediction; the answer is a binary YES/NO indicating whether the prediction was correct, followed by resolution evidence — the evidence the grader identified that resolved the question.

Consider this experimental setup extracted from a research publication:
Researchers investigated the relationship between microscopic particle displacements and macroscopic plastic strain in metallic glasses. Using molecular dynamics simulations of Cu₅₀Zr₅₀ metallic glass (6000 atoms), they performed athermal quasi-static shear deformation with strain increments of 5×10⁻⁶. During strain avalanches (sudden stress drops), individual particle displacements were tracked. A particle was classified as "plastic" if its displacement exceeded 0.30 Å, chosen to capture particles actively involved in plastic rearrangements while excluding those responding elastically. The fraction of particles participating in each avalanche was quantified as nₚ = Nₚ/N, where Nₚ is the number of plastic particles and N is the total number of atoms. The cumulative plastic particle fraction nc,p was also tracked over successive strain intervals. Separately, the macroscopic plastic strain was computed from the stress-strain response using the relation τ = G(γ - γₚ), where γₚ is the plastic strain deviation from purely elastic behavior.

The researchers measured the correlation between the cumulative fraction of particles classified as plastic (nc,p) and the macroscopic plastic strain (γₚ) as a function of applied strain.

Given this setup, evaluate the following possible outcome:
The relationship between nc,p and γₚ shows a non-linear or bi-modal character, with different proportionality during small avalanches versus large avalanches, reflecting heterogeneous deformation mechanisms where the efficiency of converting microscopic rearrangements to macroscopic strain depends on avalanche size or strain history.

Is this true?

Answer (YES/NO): NO